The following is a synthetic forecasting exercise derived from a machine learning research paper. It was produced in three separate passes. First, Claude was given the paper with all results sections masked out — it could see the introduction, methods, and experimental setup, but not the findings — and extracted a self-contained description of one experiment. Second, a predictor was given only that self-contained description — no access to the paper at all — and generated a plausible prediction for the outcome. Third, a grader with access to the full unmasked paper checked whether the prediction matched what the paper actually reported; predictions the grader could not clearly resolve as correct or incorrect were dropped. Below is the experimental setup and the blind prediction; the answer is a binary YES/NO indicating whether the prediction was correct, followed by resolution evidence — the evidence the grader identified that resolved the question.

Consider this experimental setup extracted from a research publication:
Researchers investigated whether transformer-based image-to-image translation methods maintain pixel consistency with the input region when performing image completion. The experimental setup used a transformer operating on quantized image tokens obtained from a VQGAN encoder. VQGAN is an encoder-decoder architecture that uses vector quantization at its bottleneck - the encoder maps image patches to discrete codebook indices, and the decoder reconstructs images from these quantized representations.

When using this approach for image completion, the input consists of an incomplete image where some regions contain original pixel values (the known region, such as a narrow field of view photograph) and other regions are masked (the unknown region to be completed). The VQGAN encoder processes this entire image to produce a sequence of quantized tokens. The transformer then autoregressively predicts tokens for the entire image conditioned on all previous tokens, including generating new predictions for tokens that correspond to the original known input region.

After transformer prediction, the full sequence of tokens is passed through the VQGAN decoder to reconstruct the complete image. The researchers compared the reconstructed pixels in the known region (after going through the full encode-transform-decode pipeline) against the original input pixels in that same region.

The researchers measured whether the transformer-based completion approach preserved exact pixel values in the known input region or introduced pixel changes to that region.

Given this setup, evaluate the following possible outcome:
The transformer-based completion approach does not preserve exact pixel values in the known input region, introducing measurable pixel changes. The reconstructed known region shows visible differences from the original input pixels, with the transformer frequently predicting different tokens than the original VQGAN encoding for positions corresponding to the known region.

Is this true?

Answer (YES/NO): YES